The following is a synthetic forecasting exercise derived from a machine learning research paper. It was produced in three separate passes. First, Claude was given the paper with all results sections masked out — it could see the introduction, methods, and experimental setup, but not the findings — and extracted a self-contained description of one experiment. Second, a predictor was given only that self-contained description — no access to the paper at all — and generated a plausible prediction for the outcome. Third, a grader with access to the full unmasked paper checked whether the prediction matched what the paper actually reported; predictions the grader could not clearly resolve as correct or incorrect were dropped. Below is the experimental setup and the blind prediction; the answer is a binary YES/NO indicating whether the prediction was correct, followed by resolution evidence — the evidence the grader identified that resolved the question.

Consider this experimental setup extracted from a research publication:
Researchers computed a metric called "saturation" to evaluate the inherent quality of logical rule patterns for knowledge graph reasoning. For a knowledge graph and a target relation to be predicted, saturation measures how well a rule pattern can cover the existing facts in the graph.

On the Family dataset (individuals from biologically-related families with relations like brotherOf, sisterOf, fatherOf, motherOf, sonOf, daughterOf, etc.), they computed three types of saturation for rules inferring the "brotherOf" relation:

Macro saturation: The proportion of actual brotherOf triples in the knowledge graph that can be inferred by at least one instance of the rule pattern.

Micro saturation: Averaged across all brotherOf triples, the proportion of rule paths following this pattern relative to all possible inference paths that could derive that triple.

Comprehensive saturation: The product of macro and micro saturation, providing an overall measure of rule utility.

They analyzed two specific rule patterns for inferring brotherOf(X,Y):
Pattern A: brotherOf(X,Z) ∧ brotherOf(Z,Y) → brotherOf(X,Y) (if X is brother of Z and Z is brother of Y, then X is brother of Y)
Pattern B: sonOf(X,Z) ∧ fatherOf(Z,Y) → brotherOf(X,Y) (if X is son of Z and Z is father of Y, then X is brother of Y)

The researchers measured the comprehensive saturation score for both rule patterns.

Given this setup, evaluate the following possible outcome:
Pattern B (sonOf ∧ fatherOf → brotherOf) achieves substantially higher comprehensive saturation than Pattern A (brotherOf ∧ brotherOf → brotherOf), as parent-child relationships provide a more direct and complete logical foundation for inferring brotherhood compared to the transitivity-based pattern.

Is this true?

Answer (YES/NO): NO